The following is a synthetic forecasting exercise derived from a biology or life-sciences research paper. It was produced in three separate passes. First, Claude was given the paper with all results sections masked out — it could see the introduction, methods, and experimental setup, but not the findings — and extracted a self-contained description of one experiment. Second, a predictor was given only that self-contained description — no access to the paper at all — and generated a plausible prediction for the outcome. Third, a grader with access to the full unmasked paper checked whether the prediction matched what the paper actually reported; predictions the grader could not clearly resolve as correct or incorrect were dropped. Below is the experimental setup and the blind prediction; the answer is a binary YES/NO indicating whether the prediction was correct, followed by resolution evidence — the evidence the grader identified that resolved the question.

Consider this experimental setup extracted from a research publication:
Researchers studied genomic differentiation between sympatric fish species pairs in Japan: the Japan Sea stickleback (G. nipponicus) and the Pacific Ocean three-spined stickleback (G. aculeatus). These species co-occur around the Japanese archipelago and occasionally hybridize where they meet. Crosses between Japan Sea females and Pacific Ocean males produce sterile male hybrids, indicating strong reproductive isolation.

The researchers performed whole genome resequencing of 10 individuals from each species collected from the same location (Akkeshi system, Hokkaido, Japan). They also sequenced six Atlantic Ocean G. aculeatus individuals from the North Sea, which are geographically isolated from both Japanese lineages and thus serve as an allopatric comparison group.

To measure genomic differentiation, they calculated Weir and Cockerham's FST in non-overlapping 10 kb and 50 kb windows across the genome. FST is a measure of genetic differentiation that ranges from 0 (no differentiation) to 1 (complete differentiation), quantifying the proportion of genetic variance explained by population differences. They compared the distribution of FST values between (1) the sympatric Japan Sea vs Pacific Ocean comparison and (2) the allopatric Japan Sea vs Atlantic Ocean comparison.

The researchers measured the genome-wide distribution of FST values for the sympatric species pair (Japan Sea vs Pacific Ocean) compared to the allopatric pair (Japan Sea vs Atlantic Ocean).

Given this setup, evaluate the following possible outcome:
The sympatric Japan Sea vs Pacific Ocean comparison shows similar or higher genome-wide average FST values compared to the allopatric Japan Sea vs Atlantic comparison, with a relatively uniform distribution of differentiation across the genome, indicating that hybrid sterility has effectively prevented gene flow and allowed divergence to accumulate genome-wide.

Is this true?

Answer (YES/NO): NO